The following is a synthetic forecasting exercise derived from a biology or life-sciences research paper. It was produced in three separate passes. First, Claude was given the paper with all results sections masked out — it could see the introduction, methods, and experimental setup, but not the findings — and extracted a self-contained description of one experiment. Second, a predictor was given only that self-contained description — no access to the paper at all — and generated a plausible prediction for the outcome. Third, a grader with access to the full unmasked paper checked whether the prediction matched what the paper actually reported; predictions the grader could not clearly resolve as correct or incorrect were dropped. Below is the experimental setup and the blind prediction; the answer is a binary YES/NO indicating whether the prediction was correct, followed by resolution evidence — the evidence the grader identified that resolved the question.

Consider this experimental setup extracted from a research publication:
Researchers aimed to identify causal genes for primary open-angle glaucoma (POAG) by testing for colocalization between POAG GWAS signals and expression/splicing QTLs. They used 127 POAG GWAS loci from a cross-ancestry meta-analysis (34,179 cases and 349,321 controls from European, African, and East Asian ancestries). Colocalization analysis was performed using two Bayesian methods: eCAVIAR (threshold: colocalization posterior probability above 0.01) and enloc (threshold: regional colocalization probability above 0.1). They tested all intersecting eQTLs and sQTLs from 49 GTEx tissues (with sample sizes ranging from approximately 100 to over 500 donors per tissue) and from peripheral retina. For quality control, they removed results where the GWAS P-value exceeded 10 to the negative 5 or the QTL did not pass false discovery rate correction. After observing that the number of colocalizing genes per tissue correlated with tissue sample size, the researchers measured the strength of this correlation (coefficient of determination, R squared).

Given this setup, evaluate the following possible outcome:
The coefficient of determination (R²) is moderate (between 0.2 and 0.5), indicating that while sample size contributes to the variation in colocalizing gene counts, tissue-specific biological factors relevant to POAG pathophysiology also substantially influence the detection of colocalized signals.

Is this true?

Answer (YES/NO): NO